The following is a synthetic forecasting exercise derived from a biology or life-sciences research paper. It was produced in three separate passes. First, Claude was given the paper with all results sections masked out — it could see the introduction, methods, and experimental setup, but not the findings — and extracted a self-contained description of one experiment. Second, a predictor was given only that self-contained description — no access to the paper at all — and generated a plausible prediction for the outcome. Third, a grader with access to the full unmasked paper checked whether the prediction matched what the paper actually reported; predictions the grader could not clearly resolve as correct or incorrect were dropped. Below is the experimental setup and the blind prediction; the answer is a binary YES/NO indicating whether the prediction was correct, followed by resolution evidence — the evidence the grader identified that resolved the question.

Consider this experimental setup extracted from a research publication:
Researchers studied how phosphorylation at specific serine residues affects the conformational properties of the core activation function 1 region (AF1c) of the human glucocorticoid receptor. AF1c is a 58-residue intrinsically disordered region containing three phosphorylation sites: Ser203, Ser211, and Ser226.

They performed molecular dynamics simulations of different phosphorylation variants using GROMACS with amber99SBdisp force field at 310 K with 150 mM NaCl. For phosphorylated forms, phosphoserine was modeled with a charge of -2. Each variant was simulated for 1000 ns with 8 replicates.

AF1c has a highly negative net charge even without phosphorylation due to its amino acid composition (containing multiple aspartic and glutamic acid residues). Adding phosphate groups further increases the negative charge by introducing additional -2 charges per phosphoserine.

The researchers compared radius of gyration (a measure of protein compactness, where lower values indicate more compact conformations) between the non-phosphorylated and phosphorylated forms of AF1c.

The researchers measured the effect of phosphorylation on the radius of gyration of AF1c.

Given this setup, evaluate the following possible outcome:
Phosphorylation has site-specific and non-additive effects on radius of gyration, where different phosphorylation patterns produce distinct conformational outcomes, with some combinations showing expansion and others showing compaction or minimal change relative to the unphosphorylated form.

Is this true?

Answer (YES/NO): NO